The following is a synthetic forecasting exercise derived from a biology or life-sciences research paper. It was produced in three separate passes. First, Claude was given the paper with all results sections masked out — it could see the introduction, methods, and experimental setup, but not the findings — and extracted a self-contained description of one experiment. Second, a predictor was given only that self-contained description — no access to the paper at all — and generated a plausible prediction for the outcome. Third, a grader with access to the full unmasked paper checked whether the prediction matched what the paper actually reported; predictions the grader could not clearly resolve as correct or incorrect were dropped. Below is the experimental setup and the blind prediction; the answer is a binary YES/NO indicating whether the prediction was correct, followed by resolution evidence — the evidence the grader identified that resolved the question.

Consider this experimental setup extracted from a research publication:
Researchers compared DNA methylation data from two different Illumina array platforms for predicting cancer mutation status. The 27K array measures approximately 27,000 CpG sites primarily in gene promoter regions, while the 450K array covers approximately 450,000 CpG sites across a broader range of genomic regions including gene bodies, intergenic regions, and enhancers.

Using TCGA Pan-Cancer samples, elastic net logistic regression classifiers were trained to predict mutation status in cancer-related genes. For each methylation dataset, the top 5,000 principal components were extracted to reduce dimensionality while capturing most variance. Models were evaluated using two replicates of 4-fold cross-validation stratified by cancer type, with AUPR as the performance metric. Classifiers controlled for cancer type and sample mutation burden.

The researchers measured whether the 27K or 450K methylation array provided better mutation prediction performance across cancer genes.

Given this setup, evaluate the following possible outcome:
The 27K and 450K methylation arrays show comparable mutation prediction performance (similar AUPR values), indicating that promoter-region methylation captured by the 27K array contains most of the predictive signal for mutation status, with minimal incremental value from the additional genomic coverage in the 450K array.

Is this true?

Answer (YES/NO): YES